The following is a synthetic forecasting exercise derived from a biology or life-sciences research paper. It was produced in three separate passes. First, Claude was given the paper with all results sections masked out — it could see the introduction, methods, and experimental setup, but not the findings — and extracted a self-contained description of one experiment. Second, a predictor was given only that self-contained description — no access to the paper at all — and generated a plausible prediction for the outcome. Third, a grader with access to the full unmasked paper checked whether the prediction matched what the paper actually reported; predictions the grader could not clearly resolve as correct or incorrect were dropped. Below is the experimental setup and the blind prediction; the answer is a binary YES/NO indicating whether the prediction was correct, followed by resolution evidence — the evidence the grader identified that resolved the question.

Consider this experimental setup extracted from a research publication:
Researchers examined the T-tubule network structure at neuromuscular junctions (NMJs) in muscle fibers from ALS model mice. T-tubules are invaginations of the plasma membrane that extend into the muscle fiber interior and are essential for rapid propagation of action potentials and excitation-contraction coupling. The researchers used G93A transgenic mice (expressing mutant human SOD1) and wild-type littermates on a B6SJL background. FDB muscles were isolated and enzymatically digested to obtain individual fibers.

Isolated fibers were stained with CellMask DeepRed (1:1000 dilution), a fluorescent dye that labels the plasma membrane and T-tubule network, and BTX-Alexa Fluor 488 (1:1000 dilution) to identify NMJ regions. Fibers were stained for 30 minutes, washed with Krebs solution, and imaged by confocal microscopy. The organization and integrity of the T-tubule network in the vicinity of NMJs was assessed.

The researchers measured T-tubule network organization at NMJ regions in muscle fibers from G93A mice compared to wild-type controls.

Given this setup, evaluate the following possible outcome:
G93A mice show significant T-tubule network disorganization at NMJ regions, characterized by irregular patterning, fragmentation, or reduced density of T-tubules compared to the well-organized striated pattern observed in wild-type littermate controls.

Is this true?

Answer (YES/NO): YES